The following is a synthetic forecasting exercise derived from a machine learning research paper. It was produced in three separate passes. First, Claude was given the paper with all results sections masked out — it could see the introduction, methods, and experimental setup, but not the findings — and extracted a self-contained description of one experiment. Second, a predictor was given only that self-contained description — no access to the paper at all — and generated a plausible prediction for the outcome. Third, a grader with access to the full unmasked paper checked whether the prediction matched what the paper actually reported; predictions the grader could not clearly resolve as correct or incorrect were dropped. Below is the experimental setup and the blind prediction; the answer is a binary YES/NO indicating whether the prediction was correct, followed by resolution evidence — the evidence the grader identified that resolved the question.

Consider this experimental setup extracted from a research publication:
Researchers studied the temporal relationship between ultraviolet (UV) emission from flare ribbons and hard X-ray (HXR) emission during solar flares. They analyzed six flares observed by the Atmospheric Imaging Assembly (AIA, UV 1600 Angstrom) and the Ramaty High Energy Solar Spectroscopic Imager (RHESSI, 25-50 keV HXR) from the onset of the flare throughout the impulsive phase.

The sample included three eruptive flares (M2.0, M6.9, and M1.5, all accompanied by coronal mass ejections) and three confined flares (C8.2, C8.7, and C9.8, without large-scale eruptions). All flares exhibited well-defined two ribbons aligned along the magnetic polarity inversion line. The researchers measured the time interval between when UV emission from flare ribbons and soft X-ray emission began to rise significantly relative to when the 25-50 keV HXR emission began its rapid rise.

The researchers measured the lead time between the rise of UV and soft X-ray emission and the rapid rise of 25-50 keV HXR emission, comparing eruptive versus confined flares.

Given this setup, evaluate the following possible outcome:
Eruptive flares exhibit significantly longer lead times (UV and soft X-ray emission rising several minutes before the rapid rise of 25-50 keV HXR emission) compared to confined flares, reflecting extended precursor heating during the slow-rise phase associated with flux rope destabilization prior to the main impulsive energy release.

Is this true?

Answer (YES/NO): YES